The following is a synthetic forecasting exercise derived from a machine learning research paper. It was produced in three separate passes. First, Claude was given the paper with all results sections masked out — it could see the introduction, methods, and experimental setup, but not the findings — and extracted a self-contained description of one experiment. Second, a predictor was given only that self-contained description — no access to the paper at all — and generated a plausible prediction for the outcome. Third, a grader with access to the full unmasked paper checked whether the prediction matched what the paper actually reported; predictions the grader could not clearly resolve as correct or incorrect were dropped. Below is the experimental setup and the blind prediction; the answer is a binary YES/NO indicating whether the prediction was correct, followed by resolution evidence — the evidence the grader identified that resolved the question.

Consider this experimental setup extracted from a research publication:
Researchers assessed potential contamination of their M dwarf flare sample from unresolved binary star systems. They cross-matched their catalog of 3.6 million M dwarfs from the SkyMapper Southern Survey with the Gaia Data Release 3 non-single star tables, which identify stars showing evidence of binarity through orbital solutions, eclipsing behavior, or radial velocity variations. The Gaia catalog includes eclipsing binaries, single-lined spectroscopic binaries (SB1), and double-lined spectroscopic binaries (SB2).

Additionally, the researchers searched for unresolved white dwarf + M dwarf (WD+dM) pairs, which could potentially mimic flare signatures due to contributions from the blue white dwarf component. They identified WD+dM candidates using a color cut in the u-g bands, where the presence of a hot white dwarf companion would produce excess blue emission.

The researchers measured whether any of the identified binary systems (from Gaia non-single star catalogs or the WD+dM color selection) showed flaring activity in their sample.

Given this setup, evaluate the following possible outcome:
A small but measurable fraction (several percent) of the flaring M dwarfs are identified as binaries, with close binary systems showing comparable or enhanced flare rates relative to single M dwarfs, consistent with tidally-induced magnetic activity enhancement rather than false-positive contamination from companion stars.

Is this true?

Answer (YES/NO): NO